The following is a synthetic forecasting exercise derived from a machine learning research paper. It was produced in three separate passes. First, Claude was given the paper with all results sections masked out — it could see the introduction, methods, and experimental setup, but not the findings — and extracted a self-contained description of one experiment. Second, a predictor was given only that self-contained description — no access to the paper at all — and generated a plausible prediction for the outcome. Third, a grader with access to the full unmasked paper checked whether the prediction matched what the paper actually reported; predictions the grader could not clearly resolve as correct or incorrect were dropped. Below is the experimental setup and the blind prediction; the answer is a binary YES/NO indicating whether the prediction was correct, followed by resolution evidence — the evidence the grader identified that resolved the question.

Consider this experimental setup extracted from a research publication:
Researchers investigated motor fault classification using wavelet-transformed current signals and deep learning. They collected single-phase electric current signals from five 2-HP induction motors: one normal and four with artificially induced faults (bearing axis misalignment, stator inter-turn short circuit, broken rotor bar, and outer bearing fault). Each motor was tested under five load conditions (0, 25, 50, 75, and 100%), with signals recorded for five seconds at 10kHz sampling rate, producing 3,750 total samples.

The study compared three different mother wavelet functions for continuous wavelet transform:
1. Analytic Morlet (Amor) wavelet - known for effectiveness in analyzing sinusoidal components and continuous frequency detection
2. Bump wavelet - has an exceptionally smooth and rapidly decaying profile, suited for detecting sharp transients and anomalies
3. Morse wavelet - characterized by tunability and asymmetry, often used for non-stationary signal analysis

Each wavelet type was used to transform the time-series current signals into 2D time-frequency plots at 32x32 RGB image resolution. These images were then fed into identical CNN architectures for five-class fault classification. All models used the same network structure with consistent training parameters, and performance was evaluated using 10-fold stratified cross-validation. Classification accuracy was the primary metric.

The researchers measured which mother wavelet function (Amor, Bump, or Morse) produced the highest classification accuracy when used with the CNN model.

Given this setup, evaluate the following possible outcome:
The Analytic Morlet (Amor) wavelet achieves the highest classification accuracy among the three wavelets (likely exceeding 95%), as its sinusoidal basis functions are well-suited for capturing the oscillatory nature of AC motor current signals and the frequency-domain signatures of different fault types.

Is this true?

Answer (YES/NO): NO